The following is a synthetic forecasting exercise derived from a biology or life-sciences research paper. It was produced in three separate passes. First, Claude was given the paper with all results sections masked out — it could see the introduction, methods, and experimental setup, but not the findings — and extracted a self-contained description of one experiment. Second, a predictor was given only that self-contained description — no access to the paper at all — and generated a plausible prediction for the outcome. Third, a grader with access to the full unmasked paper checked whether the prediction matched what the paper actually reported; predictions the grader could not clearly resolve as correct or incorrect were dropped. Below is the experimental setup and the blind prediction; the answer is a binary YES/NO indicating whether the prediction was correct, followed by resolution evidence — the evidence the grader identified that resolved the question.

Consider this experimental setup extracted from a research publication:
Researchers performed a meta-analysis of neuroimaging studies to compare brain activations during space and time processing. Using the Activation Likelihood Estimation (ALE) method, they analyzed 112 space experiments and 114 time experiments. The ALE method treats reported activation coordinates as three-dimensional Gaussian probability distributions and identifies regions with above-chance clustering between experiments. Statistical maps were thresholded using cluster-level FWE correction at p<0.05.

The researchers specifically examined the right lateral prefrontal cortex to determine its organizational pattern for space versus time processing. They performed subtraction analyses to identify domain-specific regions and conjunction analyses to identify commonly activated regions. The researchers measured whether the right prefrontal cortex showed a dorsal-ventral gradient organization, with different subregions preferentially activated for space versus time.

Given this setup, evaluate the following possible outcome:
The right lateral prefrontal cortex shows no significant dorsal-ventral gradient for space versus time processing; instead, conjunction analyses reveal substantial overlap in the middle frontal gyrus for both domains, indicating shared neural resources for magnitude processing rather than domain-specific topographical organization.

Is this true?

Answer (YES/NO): NO